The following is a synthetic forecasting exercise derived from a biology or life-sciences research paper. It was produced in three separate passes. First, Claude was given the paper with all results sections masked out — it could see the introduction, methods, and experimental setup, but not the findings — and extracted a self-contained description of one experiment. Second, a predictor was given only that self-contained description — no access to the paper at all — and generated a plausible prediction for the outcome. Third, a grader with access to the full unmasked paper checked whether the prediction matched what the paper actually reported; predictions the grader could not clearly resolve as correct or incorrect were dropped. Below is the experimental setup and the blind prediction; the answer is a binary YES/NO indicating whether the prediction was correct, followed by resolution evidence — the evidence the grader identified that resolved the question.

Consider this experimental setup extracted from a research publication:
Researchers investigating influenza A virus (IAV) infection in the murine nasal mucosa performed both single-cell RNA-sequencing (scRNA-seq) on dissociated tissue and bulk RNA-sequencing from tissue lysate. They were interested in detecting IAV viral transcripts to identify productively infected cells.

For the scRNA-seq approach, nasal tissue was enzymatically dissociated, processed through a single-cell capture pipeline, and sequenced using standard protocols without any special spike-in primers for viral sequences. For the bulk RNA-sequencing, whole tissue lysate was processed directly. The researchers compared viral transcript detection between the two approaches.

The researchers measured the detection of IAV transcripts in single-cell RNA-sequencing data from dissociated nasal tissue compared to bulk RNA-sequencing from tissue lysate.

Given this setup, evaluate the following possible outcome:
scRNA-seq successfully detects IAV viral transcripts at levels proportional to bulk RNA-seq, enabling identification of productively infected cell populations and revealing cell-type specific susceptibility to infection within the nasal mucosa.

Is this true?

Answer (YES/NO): NO